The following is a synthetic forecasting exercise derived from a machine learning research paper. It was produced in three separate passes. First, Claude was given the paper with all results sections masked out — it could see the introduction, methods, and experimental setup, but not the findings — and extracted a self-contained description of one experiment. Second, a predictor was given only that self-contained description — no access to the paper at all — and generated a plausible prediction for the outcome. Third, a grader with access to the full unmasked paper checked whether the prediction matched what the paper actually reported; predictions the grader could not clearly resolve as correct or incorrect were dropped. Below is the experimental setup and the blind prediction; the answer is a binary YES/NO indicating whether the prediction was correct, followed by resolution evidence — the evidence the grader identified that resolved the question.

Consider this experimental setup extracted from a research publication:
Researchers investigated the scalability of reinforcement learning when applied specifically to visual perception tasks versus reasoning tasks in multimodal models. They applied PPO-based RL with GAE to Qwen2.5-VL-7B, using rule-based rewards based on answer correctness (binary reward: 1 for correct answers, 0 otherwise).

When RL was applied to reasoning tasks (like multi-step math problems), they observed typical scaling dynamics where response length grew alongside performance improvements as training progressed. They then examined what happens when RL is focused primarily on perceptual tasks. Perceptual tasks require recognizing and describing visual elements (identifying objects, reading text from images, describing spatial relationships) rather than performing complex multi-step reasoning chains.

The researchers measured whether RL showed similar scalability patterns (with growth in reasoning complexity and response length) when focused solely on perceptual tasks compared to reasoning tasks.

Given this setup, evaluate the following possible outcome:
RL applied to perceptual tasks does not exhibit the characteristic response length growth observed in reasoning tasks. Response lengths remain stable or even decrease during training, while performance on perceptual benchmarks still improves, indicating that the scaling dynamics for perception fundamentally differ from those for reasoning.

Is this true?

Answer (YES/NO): YES